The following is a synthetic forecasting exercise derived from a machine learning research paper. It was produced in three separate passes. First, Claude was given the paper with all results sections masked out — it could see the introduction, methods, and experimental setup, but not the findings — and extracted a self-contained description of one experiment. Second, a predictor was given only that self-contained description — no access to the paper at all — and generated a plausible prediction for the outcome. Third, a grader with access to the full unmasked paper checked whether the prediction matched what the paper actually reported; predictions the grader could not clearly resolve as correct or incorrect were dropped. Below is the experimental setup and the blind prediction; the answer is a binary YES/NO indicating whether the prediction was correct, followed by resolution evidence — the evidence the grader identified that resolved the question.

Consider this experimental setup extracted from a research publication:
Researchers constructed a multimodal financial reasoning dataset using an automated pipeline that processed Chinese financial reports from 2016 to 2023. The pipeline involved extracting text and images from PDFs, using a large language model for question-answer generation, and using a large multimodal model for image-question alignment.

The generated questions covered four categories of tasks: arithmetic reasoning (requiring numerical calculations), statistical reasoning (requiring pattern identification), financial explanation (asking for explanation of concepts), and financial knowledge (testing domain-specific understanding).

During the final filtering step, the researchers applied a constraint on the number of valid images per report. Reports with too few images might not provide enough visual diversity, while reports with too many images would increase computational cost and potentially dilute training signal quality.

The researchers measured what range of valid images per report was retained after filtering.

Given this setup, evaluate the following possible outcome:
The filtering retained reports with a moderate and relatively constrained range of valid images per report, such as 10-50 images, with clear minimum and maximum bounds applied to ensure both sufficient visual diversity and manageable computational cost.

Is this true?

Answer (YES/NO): NO